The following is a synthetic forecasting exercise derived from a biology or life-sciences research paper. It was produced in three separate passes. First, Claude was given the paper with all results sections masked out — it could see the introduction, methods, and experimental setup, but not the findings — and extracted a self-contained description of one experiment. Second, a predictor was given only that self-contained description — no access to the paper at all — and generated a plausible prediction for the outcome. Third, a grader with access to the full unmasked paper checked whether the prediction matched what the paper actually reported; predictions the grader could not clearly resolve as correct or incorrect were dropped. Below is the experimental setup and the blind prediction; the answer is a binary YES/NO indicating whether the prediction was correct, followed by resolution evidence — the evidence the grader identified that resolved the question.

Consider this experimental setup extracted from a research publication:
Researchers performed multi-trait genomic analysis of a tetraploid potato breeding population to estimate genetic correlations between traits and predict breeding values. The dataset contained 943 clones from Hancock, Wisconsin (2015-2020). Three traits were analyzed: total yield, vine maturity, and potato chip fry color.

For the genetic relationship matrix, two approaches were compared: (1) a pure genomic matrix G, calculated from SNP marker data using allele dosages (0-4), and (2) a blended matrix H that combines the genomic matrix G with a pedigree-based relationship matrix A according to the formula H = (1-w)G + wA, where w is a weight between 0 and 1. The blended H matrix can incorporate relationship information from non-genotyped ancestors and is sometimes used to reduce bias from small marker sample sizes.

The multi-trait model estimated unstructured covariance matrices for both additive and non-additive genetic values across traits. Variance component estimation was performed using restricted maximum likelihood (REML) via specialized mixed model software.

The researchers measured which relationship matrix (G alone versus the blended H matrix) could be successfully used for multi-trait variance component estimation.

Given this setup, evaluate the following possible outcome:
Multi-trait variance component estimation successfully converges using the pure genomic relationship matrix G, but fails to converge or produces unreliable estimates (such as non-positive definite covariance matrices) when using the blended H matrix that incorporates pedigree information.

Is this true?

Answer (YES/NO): YES